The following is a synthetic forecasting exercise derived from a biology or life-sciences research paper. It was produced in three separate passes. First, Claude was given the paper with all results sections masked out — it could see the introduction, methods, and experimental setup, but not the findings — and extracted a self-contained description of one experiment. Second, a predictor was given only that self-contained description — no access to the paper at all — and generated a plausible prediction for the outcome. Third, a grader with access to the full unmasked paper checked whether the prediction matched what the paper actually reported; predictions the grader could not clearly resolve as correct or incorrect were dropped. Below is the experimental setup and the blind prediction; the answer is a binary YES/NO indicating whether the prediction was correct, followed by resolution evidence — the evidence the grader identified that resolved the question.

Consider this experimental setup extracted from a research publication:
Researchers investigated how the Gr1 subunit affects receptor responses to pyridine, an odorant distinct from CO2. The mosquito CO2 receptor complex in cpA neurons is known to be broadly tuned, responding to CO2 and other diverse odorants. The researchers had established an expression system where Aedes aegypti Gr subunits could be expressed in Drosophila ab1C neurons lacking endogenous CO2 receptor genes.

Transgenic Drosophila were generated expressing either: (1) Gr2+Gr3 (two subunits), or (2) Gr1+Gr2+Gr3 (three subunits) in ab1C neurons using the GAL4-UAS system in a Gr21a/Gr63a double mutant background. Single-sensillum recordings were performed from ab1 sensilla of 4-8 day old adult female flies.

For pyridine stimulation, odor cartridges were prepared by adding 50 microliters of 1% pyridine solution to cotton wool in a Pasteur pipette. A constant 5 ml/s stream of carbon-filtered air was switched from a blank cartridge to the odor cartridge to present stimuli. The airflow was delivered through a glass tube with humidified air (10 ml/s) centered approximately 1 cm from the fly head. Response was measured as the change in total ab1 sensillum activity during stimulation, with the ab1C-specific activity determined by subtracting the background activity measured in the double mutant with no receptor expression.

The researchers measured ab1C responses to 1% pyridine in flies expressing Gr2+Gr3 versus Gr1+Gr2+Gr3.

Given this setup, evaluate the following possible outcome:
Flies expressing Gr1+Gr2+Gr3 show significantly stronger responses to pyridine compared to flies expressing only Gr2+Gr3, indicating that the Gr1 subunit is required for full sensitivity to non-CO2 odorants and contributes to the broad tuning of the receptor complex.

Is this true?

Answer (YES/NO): NO